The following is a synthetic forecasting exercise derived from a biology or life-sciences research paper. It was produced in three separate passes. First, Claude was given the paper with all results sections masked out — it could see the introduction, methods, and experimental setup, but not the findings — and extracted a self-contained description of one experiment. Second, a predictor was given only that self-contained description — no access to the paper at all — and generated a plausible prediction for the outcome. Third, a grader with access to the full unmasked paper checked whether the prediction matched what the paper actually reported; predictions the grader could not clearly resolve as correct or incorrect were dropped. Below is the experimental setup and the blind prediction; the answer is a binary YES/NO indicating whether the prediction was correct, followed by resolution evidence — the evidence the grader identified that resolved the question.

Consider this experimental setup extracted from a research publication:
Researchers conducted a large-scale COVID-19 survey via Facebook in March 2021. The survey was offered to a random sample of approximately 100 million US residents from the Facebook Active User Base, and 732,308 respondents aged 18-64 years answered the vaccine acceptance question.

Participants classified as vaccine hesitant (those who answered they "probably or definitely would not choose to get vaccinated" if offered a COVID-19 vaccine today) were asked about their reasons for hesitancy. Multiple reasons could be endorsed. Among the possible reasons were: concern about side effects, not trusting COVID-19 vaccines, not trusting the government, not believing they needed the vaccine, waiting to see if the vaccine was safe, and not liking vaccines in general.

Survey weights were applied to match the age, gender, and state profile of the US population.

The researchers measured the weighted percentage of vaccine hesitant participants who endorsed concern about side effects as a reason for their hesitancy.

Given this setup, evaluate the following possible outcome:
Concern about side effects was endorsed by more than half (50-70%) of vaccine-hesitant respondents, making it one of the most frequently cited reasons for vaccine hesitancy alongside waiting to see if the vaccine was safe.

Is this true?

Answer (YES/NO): NO